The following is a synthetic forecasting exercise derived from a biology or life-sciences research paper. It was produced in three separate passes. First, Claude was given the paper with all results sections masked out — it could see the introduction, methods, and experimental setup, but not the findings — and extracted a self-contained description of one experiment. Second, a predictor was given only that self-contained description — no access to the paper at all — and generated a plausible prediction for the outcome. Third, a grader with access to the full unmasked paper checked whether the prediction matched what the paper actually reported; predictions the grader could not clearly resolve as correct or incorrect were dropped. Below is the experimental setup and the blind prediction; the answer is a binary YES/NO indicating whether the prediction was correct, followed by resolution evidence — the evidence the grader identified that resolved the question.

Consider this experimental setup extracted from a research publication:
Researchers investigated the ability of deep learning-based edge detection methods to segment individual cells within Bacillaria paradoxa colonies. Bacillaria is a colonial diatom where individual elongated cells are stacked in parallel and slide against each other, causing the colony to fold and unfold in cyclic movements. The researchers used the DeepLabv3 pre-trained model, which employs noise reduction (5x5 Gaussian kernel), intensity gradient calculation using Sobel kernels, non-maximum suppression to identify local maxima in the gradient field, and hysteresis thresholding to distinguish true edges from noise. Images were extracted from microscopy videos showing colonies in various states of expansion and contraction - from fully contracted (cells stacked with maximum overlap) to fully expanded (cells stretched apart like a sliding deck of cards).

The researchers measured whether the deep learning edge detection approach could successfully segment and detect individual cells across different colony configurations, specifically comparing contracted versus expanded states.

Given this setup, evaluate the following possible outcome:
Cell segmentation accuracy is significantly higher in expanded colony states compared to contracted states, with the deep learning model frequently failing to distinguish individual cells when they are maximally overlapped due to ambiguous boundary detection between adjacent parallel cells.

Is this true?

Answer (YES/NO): NO